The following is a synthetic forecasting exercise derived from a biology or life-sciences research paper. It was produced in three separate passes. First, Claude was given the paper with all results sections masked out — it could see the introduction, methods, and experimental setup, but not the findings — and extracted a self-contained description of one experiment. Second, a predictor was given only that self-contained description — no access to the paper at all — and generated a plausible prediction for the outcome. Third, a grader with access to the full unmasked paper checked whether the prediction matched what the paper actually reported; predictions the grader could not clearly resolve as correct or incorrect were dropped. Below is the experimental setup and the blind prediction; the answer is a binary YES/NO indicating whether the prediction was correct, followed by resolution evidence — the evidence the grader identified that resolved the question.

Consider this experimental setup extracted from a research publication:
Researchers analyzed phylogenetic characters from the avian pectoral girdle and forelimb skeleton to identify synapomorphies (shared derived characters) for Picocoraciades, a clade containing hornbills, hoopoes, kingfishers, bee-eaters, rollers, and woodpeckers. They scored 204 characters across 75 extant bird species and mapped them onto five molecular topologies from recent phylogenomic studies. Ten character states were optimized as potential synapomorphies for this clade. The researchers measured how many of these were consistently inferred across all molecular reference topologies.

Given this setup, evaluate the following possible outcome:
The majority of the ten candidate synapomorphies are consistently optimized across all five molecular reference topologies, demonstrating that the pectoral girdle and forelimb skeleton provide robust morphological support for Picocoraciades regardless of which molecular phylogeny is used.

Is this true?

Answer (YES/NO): YES